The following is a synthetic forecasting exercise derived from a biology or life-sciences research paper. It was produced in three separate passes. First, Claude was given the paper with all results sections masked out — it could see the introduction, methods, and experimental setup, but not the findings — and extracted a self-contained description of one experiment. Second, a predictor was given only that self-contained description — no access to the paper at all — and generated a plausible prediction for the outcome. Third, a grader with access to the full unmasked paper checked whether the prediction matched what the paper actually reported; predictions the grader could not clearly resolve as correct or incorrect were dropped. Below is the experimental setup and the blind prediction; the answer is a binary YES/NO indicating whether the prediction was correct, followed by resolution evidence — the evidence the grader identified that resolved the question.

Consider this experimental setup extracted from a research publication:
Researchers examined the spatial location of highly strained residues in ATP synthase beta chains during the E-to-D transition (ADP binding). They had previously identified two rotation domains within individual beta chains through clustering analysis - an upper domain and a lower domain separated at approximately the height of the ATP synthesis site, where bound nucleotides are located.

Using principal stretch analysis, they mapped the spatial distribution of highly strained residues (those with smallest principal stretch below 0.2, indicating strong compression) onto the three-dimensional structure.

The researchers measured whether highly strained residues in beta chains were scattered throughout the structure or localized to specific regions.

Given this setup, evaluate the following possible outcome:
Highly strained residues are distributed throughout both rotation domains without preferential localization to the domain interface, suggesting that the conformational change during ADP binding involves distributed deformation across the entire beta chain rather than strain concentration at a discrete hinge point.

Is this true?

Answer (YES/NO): NO